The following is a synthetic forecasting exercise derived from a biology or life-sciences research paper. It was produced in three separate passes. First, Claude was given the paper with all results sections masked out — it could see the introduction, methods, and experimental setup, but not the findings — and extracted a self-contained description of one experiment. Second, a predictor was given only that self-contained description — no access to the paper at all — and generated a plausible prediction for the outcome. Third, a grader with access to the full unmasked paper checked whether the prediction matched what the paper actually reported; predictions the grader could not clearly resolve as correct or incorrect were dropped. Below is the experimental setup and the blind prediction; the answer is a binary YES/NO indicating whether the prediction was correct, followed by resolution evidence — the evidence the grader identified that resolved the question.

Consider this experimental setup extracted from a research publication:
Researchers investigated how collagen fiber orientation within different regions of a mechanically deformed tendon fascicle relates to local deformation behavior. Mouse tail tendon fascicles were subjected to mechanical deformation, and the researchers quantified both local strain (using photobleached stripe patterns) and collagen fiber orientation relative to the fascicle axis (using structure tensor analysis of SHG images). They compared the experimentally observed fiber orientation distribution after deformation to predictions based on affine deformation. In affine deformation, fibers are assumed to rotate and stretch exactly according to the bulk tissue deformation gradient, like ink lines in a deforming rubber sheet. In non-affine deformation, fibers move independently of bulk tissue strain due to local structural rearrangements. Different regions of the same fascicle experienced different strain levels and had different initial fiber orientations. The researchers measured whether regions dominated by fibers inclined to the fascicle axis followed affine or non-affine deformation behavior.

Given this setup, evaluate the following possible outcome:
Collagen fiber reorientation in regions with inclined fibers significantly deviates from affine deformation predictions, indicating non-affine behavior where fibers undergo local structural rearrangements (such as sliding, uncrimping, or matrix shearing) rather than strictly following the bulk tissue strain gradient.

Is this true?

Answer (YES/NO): YES